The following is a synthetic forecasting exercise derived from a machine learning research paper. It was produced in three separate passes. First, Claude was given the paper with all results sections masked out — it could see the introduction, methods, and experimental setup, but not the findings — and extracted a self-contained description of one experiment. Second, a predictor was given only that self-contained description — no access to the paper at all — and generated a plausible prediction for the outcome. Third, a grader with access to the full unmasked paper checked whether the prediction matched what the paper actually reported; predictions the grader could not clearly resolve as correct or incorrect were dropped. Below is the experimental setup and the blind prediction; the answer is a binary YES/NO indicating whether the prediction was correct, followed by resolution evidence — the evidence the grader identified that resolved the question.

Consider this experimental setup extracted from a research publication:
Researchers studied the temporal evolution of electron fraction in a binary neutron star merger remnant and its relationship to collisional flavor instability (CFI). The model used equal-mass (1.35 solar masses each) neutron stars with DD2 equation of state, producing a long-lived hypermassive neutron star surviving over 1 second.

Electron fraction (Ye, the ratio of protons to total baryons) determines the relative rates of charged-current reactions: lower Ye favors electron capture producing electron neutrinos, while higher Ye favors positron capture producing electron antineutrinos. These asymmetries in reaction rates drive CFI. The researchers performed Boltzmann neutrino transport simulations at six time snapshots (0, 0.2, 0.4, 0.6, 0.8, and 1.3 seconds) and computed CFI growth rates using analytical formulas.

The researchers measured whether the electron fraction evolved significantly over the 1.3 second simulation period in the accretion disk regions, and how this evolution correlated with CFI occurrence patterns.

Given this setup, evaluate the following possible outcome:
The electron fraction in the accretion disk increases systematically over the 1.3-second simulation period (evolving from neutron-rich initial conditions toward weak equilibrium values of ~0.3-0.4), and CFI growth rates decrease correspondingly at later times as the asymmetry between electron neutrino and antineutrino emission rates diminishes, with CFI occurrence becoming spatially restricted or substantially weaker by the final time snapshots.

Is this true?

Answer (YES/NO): NO